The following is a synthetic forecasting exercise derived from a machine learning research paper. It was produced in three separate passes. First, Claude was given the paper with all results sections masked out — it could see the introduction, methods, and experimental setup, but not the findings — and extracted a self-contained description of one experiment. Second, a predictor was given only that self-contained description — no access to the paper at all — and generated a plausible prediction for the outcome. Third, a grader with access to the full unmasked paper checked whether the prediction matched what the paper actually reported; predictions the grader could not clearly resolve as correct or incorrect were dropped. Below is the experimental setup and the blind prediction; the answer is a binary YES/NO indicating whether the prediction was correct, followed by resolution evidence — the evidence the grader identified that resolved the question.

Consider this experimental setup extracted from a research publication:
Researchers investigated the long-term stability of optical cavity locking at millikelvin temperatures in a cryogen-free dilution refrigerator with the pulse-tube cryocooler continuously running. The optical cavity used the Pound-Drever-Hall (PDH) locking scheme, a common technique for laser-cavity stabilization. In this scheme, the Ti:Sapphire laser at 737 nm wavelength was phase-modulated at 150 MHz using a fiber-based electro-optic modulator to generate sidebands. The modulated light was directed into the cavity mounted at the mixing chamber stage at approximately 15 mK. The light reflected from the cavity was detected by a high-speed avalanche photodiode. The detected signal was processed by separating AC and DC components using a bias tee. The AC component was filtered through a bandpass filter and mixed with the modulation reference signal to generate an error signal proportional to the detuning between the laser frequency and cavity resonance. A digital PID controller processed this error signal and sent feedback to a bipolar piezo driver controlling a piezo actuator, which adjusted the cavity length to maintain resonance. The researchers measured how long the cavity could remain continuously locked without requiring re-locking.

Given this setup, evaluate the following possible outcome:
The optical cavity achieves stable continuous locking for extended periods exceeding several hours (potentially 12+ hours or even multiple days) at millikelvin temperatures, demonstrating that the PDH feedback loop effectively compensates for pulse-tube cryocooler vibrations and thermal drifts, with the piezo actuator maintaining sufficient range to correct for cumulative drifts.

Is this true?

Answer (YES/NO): NO